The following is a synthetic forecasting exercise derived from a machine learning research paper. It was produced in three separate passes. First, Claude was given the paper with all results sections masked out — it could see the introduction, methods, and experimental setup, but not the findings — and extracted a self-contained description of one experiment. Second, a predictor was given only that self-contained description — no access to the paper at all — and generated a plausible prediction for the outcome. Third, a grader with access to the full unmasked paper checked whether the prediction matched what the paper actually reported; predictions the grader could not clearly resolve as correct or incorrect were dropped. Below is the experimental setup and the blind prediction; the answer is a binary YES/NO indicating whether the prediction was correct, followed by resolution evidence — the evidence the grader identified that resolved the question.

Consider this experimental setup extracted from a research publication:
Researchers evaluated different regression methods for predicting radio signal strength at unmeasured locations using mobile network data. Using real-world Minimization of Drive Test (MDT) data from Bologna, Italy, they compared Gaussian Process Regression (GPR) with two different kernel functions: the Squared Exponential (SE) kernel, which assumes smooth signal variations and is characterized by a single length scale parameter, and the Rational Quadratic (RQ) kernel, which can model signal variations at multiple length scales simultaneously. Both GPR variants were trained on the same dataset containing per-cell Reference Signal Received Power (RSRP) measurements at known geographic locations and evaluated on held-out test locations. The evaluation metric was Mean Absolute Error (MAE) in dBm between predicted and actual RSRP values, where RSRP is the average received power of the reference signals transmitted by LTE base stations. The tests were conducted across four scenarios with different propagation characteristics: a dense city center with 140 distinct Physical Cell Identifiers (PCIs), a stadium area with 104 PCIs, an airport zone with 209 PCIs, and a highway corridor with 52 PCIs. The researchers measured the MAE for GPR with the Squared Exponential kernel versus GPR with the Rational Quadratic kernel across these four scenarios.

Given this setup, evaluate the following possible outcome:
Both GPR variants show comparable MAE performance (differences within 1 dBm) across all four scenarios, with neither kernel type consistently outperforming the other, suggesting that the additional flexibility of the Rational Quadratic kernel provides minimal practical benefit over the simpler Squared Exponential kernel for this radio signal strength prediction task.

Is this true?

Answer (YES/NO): NO